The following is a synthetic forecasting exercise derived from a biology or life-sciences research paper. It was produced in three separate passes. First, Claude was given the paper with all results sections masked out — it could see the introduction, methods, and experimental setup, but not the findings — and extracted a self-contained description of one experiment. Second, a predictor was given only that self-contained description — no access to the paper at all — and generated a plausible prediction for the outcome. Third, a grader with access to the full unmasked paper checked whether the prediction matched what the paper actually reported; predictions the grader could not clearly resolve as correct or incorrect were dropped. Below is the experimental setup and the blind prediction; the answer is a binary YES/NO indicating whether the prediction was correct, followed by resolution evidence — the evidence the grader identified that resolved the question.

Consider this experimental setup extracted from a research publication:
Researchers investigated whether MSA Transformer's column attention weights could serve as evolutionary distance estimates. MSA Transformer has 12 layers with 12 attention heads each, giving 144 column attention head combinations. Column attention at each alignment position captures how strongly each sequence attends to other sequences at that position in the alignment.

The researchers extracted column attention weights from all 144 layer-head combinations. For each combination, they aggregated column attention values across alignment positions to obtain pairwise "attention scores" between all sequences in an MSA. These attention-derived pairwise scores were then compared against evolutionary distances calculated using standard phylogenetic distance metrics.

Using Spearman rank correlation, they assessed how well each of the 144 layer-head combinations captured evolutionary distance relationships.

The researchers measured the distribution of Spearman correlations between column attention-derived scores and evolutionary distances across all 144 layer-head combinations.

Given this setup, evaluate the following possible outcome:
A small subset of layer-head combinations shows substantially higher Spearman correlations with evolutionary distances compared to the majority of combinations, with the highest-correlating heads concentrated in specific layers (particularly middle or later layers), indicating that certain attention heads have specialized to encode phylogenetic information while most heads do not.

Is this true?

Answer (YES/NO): NO